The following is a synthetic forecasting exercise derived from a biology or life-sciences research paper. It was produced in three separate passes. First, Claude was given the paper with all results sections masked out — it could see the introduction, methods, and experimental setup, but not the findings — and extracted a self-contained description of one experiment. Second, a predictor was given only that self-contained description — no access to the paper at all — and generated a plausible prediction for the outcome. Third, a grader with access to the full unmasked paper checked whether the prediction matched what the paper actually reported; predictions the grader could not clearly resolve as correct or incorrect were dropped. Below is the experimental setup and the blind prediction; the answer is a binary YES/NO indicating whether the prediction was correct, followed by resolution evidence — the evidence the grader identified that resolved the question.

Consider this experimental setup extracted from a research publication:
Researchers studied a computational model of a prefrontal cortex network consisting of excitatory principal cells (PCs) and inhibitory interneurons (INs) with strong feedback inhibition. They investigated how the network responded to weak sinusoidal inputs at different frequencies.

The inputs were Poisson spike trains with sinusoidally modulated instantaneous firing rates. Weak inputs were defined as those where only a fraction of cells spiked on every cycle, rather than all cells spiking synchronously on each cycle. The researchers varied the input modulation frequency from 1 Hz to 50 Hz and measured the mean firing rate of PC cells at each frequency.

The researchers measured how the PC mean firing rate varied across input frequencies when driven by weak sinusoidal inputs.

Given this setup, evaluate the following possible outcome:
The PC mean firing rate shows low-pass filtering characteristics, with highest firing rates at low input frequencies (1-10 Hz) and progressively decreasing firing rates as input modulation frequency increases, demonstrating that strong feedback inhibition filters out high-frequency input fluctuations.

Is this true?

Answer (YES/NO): NO